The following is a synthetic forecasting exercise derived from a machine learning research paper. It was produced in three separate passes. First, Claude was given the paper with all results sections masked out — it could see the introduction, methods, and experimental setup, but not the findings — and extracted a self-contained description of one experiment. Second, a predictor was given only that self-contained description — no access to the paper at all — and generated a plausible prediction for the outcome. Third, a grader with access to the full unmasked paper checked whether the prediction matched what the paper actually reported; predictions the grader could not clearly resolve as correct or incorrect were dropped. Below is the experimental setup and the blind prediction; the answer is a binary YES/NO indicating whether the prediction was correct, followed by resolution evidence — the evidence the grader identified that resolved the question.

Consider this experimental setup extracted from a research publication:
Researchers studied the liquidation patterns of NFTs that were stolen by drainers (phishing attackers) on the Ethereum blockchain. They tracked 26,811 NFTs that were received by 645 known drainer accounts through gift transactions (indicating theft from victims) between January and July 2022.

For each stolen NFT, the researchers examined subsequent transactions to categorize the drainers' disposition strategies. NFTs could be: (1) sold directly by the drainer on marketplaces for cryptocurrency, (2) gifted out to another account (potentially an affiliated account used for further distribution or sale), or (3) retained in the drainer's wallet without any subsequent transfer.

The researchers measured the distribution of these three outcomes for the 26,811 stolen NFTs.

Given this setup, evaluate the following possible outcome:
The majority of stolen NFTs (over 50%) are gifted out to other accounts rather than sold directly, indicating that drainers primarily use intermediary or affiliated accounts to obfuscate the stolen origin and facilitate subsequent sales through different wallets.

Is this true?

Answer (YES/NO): NO